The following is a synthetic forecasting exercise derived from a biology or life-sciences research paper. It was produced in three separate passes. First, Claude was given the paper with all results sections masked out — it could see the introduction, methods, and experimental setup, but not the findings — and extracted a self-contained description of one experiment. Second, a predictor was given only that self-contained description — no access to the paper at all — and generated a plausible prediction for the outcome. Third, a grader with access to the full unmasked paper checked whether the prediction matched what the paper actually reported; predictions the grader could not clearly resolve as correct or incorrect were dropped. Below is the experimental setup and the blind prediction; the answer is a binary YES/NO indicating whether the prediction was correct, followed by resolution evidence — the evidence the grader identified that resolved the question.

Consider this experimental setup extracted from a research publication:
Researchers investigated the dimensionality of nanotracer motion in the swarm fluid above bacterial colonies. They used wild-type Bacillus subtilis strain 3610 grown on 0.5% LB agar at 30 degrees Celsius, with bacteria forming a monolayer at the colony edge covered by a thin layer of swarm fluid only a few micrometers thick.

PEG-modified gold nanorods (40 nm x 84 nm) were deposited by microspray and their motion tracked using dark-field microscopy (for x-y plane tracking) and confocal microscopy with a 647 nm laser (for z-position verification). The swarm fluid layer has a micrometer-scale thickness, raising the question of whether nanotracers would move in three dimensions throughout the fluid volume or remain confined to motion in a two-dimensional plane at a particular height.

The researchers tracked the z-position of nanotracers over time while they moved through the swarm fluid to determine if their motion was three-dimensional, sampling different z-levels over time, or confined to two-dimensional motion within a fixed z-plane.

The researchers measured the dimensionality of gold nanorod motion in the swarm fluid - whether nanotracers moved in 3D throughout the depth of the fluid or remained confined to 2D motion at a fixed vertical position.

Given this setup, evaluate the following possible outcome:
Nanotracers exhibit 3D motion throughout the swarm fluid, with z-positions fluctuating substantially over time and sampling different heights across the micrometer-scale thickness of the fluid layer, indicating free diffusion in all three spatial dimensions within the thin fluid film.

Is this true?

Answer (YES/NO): NO